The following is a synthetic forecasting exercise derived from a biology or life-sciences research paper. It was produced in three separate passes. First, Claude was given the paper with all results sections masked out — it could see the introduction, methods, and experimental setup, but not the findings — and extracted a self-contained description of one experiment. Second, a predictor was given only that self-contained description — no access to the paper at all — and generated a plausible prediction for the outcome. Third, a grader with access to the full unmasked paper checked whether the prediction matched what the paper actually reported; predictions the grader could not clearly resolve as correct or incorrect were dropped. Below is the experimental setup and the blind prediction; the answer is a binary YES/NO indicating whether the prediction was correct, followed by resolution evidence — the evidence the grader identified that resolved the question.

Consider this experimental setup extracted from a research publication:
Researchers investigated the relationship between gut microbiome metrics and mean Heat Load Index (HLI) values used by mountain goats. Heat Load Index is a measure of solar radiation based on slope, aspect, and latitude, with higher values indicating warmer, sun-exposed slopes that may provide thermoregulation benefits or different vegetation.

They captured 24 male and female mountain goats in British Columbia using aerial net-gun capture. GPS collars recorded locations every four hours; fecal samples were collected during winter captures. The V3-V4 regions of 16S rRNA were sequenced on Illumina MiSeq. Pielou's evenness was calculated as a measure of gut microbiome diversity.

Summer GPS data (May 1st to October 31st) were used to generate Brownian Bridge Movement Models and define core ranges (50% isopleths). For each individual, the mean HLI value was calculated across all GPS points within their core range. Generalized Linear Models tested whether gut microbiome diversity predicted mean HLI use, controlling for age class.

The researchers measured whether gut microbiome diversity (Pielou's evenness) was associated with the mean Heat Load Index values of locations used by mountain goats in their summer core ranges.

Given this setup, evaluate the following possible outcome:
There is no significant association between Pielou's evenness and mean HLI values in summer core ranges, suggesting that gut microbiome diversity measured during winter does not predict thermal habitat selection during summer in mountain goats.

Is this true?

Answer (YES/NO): YES